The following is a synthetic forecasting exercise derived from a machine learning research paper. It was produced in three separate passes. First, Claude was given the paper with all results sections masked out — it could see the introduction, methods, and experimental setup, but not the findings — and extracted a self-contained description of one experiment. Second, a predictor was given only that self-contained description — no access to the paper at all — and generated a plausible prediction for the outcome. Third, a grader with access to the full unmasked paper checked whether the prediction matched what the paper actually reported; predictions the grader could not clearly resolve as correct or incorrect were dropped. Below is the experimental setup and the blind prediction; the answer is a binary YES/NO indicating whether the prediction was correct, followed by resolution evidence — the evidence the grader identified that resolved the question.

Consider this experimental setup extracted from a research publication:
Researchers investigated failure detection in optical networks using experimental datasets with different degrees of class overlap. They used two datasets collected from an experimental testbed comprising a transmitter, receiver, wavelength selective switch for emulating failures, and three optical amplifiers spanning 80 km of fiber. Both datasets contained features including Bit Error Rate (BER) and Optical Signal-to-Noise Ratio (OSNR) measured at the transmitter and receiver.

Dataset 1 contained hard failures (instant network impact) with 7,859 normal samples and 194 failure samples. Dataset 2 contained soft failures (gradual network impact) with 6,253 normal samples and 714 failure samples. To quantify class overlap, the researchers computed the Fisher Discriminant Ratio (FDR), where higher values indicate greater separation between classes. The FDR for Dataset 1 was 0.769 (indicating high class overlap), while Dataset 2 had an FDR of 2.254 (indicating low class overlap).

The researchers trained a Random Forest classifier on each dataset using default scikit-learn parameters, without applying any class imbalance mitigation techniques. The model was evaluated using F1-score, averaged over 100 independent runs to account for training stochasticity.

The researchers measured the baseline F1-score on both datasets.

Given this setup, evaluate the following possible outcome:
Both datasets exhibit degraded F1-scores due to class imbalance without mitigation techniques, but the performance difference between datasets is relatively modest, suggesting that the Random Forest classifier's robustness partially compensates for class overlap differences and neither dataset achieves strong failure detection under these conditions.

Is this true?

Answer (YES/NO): NO